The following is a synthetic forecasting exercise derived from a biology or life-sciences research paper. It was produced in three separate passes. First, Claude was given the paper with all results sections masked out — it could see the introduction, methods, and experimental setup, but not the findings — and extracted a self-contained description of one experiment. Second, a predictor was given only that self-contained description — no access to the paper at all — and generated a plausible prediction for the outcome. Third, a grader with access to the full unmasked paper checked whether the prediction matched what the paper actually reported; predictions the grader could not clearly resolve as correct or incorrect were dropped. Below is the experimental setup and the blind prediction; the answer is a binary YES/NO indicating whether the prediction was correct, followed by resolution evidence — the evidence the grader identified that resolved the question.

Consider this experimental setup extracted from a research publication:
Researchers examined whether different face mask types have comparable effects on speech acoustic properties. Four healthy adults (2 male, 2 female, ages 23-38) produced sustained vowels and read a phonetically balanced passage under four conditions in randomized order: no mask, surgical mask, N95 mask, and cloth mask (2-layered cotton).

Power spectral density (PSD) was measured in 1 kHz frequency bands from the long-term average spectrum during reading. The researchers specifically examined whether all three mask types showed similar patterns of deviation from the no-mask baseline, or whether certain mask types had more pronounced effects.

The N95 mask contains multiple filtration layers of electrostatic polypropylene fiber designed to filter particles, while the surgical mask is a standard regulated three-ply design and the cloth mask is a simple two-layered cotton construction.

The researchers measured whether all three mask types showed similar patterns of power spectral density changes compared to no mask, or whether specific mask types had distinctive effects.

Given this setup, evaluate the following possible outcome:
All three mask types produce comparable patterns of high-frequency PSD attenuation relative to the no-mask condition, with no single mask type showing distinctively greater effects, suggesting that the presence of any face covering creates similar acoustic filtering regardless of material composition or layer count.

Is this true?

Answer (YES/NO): NO